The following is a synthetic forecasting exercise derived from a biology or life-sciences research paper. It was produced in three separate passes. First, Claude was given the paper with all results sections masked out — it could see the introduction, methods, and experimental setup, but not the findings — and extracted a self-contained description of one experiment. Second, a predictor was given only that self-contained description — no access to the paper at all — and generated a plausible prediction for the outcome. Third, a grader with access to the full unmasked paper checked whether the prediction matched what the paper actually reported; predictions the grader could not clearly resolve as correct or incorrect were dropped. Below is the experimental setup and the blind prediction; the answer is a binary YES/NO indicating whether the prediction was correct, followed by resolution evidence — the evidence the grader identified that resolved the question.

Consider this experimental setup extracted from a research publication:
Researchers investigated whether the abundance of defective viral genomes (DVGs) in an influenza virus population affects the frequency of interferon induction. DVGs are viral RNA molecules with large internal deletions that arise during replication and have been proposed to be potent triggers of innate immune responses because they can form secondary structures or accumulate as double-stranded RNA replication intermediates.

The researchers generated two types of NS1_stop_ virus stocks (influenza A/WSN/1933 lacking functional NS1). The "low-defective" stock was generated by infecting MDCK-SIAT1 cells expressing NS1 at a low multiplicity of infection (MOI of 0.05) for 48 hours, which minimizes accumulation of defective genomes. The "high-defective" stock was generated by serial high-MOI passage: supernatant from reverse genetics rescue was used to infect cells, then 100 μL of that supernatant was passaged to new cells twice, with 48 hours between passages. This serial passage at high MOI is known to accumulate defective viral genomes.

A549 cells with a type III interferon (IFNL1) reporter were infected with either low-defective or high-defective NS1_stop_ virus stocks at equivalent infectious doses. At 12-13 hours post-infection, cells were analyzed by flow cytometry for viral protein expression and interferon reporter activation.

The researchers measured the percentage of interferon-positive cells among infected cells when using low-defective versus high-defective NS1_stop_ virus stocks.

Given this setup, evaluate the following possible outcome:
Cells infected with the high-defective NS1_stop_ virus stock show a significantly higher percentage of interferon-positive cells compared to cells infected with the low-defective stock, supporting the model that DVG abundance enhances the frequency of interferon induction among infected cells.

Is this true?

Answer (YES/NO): NO